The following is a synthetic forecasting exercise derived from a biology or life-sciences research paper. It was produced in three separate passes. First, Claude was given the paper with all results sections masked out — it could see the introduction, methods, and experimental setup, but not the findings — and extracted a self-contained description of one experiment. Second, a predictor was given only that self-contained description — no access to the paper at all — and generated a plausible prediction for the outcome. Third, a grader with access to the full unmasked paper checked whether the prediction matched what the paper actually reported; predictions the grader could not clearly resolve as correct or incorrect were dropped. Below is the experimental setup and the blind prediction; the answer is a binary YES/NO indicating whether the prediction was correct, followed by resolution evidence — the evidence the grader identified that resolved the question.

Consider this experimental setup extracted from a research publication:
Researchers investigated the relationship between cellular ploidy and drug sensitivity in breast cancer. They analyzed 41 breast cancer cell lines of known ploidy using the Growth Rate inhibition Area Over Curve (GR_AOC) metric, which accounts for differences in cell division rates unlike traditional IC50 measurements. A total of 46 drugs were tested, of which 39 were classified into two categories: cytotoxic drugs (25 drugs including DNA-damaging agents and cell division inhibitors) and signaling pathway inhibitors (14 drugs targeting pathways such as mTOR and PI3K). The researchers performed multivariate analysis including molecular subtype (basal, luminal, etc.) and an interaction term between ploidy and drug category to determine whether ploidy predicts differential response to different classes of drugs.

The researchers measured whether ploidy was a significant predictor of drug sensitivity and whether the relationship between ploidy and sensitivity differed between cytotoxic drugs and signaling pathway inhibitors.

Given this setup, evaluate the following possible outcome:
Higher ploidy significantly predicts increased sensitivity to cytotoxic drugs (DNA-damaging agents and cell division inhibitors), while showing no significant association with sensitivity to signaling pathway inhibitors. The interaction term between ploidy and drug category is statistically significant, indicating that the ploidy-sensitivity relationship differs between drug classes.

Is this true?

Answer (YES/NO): NO